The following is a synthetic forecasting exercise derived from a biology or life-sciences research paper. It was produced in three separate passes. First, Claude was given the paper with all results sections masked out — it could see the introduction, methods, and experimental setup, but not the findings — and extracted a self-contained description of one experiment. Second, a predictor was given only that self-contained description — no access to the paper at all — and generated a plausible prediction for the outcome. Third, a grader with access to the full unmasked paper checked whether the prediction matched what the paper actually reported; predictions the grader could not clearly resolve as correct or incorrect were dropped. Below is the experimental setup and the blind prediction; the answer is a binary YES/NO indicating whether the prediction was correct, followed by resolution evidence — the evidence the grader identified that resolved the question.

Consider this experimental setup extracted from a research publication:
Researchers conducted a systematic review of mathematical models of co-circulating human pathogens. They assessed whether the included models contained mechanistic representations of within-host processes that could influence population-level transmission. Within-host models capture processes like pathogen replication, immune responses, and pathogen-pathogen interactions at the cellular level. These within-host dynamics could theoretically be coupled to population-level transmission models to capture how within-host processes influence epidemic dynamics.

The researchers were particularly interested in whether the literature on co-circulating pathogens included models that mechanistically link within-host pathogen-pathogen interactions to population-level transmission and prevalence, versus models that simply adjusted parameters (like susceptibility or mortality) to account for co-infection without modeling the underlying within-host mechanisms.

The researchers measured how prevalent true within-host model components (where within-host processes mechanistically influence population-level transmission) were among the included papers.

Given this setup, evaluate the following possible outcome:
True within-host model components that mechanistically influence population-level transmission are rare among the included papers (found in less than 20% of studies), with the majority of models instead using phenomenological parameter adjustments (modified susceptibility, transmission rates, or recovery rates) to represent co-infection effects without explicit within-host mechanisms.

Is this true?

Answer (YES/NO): YES